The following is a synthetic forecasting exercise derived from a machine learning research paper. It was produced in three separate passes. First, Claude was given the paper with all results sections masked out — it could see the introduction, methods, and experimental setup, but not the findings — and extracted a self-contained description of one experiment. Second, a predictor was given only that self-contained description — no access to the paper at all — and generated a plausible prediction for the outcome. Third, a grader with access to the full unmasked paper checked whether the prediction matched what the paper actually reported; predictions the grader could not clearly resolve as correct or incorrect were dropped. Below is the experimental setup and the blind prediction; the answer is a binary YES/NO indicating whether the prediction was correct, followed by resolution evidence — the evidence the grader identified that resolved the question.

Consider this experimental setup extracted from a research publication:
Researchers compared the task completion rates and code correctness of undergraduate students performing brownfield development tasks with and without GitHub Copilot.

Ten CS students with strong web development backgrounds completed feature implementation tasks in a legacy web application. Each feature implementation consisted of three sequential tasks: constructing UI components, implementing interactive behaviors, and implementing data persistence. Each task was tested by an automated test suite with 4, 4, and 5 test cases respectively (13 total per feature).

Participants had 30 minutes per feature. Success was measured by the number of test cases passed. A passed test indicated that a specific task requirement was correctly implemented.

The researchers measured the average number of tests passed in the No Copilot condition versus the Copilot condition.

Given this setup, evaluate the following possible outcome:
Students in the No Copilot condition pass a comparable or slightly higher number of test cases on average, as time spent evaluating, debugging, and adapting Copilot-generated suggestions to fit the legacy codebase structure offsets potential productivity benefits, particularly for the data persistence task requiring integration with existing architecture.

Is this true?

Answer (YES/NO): NO